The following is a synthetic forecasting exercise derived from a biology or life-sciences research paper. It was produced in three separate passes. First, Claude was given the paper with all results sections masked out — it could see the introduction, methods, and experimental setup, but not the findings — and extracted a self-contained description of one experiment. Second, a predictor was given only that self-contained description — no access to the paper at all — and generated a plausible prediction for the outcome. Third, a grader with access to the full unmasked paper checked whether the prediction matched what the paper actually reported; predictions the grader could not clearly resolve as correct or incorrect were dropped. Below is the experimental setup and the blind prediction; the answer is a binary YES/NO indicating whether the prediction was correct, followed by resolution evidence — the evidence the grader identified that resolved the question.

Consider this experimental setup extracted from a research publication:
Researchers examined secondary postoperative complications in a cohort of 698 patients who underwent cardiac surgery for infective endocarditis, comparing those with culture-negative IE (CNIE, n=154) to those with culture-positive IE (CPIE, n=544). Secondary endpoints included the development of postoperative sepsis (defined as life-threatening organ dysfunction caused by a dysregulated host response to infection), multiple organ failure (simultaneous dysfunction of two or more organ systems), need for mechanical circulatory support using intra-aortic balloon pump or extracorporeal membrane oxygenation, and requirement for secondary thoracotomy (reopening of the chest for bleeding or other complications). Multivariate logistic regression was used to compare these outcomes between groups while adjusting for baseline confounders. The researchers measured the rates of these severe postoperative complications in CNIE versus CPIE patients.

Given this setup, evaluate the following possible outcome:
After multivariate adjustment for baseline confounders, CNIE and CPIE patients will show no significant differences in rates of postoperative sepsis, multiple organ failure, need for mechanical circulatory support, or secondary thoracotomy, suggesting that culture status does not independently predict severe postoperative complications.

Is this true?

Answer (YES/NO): YES